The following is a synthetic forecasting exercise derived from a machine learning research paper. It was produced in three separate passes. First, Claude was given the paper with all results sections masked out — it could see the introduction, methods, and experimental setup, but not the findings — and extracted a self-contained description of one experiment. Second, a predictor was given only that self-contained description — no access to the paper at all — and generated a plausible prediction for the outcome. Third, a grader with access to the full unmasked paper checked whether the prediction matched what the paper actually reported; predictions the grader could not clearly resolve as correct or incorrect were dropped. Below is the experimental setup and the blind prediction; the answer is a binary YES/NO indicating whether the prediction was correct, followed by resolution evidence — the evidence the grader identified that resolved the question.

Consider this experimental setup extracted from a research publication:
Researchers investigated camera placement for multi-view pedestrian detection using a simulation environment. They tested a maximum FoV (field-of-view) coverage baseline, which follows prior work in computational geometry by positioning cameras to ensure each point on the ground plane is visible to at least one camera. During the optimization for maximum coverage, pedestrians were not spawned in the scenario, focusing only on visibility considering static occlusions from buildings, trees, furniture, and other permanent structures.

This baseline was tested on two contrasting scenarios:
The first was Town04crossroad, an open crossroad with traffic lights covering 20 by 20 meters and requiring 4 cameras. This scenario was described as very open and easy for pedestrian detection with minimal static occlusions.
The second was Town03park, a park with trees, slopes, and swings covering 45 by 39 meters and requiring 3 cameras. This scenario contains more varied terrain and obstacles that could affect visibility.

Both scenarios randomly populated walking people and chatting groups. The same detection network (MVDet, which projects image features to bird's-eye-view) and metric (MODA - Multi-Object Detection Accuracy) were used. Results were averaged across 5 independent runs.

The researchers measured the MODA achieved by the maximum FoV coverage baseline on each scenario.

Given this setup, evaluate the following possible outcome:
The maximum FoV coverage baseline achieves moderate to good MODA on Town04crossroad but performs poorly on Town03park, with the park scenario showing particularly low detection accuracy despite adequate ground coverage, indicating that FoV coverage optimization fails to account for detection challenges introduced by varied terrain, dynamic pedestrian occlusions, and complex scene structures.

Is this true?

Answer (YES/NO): NO